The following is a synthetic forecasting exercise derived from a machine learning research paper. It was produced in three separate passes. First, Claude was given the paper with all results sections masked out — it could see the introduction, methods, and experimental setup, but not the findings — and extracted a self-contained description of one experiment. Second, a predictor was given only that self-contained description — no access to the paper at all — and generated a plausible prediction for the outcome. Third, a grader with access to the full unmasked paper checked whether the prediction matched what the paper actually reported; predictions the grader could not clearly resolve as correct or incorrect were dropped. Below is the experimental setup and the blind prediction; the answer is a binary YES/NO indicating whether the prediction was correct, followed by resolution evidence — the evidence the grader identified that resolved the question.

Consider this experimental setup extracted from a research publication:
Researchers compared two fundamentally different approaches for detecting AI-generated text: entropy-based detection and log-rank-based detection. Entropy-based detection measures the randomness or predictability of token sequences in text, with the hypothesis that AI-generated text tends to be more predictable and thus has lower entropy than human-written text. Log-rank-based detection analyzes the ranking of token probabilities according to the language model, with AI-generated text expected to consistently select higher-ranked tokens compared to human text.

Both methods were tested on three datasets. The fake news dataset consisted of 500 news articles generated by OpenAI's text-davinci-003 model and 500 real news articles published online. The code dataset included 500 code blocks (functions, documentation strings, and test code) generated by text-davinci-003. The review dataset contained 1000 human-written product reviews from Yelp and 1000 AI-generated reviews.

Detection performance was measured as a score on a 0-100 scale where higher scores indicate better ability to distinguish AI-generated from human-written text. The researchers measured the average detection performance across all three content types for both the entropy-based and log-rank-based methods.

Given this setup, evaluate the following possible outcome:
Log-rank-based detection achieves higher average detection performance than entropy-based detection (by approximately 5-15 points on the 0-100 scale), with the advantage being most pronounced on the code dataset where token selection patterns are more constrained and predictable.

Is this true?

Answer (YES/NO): NO